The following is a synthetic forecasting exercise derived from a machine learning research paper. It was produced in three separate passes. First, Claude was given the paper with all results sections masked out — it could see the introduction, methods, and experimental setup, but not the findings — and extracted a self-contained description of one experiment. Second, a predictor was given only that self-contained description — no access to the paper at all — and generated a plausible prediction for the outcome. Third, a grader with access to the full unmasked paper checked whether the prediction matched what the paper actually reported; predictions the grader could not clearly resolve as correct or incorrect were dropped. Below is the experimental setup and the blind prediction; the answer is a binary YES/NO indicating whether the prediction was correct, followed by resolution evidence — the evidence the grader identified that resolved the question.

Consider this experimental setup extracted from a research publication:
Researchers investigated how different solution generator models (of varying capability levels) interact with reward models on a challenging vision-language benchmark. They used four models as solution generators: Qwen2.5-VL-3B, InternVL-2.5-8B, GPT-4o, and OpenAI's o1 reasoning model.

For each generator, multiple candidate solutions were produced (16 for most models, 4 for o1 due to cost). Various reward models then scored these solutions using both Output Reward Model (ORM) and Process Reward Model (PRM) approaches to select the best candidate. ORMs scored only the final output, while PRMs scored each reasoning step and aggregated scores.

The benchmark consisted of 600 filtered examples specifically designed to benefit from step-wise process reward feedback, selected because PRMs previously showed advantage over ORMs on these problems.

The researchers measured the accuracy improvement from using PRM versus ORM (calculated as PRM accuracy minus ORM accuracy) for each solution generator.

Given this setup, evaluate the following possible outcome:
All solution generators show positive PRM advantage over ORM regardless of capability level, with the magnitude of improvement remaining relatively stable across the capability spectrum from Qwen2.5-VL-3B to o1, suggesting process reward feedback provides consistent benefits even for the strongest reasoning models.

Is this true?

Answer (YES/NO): NO